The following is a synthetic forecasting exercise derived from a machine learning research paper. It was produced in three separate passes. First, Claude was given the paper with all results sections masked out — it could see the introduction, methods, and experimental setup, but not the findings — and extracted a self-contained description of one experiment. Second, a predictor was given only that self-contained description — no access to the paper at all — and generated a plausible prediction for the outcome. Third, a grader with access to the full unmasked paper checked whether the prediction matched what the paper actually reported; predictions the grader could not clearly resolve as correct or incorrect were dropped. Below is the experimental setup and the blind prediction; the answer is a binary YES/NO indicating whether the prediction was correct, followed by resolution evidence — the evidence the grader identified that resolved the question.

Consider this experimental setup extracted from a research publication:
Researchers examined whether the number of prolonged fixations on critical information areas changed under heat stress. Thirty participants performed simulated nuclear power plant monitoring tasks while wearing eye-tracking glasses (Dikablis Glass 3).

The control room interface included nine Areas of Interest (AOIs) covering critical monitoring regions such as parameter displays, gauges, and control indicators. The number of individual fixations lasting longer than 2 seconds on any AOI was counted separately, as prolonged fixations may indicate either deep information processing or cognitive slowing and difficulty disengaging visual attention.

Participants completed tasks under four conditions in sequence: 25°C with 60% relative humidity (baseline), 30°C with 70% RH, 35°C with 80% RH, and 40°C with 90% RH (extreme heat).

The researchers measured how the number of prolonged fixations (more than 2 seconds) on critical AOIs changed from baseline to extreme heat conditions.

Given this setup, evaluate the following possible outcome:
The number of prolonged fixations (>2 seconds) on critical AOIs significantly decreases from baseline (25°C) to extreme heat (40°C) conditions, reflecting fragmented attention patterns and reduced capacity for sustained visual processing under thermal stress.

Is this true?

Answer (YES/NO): NO